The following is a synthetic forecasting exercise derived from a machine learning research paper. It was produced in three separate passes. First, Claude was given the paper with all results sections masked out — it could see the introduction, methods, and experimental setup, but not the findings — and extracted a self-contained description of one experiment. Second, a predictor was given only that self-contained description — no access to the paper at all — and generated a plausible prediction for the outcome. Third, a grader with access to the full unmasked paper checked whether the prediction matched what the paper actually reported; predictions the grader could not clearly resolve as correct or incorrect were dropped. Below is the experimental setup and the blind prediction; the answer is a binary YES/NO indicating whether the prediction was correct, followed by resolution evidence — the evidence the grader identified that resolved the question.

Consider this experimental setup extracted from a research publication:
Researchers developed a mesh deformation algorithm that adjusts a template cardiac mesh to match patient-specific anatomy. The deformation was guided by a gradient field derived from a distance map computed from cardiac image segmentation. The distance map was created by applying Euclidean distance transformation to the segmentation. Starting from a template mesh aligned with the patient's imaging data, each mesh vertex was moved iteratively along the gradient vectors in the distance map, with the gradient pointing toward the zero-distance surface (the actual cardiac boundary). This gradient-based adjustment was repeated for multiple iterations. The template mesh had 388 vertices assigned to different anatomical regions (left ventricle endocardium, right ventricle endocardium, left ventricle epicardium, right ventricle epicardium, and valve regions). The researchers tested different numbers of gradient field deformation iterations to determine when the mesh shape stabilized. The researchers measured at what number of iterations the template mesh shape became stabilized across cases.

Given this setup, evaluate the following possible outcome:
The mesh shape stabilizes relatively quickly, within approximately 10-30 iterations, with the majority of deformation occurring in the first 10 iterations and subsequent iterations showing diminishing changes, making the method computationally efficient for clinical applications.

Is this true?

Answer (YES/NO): YES